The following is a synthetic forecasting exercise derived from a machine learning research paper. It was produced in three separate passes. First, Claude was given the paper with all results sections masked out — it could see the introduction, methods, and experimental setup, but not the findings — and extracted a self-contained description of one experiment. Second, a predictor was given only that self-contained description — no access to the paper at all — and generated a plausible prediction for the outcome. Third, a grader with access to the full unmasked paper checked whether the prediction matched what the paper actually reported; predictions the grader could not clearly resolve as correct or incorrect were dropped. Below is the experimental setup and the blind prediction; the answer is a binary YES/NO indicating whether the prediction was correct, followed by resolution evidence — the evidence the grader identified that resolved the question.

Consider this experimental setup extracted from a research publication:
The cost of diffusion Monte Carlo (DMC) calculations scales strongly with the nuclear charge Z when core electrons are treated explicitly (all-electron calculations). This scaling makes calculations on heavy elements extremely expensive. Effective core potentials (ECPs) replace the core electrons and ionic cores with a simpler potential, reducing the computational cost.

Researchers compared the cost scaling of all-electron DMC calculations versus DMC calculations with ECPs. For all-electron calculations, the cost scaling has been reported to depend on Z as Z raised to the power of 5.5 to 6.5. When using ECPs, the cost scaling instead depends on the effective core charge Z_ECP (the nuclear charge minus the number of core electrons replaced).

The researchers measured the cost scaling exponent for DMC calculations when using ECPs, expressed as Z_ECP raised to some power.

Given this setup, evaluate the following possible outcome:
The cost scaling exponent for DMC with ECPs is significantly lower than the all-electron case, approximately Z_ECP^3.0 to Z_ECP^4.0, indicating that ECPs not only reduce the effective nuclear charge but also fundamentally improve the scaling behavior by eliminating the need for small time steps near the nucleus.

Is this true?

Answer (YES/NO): YES